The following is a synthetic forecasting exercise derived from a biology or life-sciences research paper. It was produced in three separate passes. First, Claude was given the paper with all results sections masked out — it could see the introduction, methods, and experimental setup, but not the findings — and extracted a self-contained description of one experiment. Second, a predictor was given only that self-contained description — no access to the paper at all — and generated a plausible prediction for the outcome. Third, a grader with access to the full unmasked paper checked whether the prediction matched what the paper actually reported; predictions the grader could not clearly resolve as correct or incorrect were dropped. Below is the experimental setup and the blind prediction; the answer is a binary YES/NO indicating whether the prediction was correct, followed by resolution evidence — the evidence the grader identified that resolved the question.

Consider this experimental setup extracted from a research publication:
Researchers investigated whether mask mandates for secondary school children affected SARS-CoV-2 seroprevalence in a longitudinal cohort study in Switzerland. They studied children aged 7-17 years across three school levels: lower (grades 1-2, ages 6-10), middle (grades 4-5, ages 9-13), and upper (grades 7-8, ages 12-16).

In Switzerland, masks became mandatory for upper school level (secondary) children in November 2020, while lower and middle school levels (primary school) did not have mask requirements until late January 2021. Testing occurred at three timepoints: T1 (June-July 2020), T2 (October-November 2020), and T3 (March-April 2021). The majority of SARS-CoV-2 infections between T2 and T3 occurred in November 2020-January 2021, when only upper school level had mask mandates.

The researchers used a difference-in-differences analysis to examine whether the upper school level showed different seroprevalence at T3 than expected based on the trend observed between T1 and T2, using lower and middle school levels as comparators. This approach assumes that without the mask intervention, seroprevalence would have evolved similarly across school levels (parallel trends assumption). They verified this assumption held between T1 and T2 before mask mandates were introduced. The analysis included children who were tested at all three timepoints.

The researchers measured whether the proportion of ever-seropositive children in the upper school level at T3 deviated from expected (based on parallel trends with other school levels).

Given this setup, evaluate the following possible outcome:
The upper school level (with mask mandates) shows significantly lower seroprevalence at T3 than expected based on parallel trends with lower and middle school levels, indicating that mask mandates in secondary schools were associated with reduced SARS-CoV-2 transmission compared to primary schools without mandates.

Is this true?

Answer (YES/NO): NO